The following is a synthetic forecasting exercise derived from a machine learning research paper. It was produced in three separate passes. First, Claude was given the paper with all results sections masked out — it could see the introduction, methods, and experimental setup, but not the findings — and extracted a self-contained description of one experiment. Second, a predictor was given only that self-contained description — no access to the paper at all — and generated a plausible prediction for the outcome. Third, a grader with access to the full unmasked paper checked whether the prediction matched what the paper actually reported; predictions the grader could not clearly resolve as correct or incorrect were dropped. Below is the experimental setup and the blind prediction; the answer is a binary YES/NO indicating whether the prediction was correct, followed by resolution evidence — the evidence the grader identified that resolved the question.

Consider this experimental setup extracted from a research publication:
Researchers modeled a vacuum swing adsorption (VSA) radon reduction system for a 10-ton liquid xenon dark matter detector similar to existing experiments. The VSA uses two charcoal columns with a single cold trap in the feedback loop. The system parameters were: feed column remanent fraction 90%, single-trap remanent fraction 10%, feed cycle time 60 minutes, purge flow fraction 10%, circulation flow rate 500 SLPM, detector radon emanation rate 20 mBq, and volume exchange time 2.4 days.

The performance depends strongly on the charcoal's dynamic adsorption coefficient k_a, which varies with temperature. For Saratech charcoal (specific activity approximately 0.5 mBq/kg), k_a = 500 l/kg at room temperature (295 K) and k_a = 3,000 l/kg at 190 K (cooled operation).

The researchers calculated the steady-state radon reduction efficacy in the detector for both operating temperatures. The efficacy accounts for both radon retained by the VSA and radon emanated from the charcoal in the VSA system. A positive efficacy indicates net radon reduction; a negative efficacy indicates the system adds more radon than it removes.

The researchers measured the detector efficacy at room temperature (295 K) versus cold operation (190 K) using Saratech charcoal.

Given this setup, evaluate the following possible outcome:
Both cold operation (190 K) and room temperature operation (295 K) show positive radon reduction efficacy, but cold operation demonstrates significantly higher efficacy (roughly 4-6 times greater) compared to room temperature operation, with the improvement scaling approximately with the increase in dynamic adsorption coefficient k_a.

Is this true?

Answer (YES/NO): NO